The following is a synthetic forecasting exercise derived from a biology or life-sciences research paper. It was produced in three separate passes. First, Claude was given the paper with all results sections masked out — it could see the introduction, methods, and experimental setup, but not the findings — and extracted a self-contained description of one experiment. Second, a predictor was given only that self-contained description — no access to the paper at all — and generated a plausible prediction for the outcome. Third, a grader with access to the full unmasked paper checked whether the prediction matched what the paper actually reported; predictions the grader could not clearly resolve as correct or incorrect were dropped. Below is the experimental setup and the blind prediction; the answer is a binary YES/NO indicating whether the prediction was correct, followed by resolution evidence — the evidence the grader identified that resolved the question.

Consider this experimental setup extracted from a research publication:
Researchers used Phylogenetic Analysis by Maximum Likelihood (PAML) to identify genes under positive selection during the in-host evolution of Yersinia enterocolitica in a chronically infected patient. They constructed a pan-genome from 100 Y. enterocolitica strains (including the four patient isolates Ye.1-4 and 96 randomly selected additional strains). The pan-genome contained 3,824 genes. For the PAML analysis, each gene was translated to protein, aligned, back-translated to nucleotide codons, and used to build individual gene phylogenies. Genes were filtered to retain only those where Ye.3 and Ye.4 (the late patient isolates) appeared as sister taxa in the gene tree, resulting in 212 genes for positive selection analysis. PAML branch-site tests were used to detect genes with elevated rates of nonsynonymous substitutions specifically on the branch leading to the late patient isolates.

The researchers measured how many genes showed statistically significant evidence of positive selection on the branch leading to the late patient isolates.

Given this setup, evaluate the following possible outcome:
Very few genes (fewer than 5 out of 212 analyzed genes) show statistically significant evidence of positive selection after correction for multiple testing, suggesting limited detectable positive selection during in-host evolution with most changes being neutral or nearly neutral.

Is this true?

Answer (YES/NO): YES